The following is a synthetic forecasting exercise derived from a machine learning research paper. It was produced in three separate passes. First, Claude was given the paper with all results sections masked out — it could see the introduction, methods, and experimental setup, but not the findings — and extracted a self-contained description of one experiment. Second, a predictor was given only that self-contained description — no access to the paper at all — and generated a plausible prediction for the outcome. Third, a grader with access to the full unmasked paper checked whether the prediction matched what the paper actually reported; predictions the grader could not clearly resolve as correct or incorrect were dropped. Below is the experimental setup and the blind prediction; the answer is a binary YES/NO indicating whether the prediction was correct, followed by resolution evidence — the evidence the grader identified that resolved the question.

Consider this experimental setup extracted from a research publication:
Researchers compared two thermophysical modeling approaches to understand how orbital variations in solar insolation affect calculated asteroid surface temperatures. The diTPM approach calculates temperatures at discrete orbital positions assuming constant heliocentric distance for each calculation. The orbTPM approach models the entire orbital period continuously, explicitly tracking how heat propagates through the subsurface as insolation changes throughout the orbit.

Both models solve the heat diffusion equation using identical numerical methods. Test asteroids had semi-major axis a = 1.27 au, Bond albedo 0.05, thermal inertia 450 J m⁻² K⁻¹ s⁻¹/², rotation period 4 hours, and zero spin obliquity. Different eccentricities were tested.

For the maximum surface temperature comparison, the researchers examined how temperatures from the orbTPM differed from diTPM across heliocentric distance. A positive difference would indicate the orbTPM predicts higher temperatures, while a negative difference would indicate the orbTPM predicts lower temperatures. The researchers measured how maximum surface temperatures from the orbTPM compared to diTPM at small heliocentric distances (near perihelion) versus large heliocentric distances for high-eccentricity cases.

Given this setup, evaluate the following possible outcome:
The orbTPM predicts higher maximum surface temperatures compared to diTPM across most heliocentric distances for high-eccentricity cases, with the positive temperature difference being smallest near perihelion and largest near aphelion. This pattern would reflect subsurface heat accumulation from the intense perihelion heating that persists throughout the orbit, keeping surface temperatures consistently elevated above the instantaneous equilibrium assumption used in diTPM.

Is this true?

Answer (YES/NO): NO